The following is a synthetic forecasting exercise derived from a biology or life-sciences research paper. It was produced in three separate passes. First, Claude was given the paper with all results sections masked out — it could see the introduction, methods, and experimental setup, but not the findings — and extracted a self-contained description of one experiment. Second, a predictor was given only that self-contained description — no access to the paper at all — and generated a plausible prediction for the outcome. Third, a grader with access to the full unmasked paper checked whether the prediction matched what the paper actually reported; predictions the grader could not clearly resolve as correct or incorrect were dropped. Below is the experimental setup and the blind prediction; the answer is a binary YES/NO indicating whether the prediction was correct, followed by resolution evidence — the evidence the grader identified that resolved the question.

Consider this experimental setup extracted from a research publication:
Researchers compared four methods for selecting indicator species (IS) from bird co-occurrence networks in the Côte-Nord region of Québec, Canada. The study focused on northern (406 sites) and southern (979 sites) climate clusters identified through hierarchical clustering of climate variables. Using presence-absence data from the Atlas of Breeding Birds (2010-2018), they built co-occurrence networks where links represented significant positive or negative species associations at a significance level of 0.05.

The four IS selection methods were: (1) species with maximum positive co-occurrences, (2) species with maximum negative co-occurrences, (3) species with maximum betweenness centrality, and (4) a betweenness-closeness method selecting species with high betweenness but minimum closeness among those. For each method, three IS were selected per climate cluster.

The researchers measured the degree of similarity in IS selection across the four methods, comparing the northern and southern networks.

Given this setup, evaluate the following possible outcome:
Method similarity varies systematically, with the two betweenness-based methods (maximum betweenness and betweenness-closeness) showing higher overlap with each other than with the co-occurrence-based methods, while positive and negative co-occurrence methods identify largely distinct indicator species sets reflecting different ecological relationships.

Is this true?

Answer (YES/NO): NO